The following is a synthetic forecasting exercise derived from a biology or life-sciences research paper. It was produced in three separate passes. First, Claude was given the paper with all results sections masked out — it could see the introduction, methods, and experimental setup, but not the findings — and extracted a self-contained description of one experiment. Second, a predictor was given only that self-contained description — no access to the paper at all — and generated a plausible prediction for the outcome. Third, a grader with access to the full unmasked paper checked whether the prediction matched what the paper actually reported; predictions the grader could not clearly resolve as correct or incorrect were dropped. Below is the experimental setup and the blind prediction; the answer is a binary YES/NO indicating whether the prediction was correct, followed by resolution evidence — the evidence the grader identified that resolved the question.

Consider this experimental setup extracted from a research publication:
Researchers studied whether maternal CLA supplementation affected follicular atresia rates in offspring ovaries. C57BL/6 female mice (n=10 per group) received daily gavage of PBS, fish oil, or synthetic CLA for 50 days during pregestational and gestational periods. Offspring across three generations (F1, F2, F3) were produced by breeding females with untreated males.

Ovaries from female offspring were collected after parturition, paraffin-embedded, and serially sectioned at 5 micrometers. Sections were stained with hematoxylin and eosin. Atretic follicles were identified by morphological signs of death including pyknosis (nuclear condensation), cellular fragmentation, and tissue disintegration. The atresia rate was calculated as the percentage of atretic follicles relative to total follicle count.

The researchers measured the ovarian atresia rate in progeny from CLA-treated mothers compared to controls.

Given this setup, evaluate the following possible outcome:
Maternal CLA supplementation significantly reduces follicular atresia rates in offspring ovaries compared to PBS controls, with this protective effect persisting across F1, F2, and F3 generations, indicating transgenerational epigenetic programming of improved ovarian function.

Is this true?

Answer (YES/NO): NO